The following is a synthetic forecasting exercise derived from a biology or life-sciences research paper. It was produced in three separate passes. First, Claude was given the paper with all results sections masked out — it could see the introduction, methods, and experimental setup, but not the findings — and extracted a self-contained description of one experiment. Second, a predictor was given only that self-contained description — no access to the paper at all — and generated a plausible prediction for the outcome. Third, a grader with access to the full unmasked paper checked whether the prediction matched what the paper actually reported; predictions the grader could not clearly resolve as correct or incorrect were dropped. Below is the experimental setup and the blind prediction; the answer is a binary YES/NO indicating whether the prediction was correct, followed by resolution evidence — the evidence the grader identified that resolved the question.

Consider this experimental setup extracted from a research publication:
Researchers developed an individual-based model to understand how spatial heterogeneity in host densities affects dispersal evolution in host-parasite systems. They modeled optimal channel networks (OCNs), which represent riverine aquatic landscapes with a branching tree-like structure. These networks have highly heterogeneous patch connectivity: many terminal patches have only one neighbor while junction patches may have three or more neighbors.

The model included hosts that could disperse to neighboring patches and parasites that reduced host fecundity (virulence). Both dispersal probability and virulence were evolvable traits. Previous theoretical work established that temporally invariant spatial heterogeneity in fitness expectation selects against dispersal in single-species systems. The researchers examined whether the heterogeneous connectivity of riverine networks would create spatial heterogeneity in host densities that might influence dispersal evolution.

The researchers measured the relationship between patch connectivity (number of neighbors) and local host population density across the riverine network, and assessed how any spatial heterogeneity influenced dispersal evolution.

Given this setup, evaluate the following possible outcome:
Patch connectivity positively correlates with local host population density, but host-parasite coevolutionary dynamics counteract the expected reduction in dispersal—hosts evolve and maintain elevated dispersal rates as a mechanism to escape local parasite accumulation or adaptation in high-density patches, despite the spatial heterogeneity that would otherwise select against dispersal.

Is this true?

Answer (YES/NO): NO